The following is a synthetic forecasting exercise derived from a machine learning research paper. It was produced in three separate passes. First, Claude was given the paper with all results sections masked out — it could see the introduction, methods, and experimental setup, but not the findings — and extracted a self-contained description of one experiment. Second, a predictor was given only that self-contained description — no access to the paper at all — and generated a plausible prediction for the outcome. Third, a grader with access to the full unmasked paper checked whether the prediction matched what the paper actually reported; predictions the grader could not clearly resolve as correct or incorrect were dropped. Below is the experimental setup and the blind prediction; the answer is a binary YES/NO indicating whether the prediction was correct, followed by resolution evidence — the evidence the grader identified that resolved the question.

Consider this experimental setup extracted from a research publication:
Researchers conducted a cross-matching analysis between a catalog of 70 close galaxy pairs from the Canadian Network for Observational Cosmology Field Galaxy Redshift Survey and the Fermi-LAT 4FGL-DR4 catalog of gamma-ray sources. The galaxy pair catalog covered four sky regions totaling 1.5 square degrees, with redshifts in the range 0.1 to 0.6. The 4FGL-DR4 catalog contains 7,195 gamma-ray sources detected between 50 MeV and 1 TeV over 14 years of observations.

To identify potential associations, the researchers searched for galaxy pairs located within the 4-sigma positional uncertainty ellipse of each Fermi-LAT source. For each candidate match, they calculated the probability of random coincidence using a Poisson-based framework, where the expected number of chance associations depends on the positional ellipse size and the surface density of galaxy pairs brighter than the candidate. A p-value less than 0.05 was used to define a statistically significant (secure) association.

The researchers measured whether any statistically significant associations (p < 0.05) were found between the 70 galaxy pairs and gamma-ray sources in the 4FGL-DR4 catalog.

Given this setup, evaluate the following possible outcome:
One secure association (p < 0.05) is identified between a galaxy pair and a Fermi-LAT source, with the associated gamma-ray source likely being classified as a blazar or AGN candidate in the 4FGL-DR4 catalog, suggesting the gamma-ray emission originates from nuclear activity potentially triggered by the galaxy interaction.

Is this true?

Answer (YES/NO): NO